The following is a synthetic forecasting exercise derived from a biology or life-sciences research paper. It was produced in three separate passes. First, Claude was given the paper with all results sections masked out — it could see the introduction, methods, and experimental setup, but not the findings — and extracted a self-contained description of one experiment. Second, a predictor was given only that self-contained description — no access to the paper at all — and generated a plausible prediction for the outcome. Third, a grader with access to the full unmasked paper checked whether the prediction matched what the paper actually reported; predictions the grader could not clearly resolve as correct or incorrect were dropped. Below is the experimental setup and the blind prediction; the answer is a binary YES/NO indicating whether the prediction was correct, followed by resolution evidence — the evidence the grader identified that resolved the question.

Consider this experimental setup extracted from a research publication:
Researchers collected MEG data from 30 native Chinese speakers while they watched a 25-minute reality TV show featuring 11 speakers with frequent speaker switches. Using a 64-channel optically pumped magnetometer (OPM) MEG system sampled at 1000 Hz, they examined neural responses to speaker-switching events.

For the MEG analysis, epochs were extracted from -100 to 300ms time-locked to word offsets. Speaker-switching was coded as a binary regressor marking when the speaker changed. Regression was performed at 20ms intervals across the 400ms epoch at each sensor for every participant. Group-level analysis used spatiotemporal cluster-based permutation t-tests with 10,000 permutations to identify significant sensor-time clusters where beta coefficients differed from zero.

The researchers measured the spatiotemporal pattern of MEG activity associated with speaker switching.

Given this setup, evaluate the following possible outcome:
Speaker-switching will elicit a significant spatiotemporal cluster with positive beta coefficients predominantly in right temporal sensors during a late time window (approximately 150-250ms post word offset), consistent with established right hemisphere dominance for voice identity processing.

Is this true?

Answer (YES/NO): NO